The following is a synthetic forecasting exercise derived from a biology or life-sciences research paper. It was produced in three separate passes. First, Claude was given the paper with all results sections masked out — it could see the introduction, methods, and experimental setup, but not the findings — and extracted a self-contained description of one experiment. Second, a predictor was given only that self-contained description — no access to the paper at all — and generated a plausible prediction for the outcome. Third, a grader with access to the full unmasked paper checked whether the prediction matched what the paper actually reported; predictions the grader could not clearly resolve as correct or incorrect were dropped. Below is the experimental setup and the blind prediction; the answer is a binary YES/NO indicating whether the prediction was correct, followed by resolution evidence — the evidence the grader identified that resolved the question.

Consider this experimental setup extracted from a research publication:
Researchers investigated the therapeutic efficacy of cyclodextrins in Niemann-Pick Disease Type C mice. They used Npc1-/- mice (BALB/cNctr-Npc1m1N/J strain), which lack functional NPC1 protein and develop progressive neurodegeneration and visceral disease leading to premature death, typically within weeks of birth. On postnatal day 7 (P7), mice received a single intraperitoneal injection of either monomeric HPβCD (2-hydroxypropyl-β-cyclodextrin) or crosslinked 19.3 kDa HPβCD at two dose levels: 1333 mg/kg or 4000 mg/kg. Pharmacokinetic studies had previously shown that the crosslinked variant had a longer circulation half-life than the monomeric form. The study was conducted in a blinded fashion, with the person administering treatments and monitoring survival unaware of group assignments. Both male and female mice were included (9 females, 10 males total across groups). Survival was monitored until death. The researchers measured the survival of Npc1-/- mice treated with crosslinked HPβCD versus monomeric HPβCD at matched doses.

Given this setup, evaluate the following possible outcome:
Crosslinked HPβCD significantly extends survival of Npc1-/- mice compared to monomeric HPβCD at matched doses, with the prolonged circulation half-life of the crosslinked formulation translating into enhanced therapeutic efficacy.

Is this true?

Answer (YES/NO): NO